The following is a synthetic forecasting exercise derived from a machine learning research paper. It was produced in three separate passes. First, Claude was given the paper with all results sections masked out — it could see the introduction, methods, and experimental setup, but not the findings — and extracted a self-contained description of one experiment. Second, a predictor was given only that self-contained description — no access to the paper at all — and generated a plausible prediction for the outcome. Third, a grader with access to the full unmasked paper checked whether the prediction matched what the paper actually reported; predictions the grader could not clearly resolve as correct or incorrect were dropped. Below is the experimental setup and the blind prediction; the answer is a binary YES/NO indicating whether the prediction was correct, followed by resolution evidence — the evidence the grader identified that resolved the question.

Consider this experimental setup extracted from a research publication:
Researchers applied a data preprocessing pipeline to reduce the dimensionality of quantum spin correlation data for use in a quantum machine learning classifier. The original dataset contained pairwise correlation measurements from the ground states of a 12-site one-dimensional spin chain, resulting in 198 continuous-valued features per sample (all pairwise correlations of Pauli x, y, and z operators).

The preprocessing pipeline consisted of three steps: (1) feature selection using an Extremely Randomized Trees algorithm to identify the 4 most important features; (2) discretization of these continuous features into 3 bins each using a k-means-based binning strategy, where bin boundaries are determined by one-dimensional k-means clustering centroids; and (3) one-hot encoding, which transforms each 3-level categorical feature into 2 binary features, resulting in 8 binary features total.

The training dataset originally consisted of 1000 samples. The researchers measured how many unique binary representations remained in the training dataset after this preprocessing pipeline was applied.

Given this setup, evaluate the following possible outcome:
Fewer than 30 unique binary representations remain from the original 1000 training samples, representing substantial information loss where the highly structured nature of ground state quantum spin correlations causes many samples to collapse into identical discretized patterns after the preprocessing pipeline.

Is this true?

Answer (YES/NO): YES